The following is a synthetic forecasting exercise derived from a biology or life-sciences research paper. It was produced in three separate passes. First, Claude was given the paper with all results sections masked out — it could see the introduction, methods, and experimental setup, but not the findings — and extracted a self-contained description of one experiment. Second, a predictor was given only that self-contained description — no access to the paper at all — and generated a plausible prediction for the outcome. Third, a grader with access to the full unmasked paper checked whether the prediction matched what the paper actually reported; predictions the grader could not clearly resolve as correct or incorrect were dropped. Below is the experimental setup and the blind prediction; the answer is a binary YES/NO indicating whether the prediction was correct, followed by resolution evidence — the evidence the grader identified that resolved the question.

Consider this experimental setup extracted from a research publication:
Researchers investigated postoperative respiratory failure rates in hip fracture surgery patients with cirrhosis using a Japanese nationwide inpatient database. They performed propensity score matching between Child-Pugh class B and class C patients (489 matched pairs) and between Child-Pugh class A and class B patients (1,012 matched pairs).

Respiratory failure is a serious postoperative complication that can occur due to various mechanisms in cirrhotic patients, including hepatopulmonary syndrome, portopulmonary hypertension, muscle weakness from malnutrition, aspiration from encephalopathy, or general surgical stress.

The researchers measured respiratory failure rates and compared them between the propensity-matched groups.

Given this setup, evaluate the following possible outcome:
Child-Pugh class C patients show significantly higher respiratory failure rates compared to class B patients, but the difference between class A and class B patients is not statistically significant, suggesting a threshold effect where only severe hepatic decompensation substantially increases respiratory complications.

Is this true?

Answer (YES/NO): YES